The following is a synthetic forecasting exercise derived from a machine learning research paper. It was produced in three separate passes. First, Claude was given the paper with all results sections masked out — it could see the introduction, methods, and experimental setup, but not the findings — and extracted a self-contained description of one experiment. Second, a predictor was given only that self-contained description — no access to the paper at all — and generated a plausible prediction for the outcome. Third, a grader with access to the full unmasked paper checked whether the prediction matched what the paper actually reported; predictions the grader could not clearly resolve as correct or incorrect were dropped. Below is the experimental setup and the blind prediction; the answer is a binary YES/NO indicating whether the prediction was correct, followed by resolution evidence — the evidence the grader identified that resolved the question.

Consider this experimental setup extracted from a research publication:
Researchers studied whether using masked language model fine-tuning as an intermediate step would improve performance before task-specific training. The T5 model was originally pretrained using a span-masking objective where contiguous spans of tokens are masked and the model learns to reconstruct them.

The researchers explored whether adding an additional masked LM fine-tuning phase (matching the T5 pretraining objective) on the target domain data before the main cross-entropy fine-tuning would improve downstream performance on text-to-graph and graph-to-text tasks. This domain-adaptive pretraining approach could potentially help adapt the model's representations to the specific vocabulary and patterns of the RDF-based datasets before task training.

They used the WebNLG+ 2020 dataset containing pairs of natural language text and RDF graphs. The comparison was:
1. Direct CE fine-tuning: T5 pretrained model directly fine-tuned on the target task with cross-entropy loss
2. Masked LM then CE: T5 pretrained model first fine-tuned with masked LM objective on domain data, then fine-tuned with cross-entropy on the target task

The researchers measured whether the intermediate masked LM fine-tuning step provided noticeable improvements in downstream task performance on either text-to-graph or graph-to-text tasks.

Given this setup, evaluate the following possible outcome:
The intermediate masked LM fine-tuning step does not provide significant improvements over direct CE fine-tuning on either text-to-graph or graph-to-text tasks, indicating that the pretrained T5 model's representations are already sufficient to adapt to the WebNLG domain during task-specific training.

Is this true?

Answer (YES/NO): YES